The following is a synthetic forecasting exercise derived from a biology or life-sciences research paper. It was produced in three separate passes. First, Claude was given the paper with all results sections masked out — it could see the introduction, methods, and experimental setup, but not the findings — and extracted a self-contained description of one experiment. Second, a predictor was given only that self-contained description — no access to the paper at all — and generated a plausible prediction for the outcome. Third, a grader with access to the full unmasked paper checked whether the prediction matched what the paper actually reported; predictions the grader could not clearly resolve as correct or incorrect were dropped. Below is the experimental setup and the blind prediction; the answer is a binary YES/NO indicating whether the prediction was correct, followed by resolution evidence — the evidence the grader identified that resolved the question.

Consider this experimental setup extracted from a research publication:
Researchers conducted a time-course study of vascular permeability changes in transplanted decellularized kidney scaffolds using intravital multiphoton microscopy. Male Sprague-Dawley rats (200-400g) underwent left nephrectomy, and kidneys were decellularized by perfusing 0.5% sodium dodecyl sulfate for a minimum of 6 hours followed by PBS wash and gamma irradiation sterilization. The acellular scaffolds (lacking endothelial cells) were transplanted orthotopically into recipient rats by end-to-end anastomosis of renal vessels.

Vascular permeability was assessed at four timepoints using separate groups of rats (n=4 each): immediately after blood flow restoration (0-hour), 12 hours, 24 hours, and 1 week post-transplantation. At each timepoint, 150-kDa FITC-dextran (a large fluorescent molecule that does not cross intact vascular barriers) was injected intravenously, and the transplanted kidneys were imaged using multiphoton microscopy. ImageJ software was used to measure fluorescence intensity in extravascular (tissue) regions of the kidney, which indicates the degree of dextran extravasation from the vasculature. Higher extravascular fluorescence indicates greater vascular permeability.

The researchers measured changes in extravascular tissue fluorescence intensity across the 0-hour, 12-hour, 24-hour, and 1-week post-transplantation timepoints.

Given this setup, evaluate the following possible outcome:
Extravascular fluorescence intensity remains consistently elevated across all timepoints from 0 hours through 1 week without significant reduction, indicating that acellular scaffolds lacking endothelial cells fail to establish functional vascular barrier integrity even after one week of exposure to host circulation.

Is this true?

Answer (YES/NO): NO